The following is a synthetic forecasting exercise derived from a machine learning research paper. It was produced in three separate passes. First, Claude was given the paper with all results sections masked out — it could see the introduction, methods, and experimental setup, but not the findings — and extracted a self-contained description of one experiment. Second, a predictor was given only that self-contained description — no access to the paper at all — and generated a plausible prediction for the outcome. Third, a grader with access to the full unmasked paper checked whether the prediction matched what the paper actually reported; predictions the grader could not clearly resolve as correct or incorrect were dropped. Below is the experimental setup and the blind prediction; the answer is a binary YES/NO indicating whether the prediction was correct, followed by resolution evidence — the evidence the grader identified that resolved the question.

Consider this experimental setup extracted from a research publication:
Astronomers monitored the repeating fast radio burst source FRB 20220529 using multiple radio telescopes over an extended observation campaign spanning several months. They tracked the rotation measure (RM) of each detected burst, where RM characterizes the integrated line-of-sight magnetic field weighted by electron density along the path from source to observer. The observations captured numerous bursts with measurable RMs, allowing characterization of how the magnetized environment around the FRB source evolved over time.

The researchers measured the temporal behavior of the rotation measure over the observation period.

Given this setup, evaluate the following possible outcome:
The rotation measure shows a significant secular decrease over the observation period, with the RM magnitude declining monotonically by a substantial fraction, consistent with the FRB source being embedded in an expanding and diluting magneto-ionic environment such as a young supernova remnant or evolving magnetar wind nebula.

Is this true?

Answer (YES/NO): NO